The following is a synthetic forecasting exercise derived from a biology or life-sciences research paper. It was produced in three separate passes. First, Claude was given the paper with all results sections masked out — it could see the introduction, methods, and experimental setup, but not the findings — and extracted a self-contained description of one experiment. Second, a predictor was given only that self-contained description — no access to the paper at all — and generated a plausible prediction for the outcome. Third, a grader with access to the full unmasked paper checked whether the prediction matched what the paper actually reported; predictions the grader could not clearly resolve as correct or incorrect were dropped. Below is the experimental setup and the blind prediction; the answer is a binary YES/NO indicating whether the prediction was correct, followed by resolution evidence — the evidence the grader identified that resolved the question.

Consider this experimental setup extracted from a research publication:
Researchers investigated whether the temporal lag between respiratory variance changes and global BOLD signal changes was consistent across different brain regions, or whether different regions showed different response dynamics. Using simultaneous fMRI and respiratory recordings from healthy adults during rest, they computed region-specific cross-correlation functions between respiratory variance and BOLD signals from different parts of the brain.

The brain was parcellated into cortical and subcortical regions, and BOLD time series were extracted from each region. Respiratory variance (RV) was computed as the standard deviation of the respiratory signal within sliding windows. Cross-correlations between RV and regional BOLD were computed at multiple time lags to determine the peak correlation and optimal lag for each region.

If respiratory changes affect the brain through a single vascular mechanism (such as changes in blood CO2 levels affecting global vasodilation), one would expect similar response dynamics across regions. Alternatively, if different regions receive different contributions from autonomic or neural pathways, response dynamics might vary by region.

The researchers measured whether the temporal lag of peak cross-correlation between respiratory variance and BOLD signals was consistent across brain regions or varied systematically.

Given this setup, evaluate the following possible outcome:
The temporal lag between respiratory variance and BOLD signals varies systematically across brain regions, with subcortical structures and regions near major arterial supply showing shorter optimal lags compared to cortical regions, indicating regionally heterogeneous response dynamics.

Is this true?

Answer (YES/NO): NO